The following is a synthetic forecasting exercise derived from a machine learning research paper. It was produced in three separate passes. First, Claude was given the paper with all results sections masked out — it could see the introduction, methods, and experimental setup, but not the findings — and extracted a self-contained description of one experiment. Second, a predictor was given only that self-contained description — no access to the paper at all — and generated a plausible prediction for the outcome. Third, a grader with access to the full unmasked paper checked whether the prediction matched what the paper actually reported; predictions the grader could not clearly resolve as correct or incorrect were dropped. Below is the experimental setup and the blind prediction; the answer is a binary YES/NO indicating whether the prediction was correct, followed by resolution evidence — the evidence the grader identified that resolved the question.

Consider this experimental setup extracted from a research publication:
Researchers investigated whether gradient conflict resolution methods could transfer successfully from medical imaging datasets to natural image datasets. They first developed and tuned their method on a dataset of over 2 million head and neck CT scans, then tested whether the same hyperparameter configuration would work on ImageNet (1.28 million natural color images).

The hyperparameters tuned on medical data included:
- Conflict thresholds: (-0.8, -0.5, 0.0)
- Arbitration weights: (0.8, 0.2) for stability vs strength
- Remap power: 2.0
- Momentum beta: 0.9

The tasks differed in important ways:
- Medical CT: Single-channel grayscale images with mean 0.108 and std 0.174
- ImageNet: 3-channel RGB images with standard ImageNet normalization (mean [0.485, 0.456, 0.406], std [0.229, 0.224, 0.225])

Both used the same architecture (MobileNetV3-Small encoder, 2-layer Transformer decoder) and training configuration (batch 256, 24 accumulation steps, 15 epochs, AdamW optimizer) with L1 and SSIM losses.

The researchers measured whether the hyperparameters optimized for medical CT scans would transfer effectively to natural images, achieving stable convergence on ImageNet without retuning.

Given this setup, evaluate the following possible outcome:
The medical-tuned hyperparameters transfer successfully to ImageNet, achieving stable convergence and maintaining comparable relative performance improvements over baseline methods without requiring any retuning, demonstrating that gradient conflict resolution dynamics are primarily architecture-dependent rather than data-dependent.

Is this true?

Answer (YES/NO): NO